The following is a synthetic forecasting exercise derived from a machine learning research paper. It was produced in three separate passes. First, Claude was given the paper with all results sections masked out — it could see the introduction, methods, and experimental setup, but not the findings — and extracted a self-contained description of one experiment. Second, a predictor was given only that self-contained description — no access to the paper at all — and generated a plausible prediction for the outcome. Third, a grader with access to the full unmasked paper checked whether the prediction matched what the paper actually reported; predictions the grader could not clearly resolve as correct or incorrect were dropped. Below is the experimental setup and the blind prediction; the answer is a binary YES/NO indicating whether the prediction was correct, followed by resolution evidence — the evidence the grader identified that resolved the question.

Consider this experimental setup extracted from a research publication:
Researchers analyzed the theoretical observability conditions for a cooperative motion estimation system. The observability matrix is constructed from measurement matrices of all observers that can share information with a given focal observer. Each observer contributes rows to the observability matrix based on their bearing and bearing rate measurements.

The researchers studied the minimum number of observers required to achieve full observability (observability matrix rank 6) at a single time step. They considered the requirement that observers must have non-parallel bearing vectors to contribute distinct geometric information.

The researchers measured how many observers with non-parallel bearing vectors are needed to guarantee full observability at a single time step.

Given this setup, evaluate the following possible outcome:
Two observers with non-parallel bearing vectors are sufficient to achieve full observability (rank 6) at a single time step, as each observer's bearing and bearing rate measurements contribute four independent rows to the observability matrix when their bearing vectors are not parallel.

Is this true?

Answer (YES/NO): YES